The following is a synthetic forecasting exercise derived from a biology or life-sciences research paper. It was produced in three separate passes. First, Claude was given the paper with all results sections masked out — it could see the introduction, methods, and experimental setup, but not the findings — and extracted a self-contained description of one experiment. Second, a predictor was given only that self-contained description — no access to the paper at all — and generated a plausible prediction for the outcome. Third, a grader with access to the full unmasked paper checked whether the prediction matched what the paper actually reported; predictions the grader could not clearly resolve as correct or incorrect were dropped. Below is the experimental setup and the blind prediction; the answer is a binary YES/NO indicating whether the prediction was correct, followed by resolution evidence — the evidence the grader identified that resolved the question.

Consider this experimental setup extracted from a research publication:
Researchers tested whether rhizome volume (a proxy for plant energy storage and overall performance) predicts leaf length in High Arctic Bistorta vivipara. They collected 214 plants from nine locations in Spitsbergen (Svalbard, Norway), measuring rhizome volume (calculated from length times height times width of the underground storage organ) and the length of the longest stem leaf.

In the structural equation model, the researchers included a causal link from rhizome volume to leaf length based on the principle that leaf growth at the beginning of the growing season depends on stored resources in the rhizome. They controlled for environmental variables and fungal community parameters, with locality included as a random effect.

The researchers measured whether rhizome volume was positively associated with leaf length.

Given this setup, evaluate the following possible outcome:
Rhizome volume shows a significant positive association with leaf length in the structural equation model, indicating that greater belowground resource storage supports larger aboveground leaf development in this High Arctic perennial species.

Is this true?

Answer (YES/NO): YES